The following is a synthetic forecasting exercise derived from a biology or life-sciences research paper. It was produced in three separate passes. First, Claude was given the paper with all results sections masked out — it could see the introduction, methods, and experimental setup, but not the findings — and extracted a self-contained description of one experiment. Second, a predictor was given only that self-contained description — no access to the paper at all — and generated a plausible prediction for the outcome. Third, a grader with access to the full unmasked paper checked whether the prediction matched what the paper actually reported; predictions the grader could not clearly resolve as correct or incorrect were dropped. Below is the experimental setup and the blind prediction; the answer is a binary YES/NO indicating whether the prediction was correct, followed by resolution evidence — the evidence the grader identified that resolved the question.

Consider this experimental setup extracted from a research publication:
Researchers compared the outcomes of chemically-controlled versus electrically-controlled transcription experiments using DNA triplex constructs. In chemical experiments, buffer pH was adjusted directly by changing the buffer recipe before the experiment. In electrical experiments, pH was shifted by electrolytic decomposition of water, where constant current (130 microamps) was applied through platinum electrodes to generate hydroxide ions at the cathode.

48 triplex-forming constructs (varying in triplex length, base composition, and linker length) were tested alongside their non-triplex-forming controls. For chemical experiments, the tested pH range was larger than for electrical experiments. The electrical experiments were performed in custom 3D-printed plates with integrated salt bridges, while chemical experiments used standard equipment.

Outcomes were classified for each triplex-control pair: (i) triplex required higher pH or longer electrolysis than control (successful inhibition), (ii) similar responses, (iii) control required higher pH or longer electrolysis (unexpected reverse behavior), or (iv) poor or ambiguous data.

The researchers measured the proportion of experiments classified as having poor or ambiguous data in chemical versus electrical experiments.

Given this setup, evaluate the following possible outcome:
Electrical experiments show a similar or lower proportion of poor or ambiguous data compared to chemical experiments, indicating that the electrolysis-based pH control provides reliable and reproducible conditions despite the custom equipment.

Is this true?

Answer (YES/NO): NO